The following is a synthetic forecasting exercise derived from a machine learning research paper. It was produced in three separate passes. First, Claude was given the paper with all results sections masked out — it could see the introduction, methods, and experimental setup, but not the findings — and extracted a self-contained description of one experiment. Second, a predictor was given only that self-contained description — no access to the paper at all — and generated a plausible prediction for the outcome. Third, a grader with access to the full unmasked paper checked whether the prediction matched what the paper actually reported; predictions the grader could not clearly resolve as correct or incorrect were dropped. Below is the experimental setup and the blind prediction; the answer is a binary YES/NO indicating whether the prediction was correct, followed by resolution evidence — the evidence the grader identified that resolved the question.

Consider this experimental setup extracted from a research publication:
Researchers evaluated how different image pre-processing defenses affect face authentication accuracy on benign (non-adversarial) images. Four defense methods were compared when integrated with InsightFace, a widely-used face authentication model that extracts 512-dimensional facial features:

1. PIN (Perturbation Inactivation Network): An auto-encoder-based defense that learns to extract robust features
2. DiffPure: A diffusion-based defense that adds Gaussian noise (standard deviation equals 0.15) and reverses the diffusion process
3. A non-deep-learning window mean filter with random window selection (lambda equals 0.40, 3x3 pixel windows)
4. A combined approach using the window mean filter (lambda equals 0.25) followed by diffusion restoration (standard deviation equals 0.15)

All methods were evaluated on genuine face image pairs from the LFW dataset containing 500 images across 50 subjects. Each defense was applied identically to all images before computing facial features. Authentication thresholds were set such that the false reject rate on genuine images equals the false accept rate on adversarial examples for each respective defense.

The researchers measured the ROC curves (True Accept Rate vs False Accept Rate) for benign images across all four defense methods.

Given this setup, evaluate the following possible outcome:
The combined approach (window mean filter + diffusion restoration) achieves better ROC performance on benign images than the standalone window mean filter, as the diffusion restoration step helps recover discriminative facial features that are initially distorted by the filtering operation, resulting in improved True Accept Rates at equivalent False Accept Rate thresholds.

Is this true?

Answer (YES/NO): YES